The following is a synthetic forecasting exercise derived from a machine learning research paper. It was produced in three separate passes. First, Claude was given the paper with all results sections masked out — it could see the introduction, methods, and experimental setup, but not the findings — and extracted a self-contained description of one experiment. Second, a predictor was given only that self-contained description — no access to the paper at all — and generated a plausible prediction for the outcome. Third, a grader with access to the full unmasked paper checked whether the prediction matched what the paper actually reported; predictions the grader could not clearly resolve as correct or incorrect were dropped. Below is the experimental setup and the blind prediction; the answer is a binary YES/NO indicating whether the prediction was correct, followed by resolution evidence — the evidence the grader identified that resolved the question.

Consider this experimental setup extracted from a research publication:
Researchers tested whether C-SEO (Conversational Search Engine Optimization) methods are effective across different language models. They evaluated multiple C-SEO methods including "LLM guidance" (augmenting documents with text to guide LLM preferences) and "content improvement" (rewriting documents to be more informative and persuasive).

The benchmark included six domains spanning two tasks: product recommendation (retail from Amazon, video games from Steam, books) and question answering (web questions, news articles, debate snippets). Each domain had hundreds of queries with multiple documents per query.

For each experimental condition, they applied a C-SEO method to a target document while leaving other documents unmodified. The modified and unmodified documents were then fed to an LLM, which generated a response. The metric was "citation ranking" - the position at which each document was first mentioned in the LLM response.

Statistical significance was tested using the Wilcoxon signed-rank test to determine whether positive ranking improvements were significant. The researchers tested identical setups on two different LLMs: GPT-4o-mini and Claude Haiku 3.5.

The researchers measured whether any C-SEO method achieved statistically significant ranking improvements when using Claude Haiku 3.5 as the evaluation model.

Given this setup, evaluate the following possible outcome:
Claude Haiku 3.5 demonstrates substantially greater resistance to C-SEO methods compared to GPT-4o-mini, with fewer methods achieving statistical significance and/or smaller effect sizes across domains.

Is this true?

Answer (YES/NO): YES